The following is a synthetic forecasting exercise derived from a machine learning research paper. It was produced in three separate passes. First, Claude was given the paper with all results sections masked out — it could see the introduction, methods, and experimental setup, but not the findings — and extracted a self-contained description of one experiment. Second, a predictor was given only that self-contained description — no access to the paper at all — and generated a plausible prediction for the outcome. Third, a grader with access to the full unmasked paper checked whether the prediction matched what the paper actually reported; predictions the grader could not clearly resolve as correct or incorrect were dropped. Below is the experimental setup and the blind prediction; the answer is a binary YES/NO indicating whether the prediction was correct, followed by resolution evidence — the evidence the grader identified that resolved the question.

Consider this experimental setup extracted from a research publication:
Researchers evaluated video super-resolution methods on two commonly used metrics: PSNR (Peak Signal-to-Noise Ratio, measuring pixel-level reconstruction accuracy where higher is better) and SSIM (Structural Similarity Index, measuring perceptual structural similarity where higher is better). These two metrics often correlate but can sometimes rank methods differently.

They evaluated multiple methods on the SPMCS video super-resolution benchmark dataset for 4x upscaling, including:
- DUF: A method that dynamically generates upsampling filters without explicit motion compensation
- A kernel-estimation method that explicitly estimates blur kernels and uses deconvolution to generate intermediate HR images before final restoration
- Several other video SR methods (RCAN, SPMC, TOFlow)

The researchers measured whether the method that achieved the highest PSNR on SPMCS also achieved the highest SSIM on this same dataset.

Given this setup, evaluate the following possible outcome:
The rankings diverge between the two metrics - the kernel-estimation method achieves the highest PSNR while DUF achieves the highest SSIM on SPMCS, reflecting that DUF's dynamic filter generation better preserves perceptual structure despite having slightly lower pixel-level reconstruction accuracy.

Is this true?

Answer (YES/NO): YES